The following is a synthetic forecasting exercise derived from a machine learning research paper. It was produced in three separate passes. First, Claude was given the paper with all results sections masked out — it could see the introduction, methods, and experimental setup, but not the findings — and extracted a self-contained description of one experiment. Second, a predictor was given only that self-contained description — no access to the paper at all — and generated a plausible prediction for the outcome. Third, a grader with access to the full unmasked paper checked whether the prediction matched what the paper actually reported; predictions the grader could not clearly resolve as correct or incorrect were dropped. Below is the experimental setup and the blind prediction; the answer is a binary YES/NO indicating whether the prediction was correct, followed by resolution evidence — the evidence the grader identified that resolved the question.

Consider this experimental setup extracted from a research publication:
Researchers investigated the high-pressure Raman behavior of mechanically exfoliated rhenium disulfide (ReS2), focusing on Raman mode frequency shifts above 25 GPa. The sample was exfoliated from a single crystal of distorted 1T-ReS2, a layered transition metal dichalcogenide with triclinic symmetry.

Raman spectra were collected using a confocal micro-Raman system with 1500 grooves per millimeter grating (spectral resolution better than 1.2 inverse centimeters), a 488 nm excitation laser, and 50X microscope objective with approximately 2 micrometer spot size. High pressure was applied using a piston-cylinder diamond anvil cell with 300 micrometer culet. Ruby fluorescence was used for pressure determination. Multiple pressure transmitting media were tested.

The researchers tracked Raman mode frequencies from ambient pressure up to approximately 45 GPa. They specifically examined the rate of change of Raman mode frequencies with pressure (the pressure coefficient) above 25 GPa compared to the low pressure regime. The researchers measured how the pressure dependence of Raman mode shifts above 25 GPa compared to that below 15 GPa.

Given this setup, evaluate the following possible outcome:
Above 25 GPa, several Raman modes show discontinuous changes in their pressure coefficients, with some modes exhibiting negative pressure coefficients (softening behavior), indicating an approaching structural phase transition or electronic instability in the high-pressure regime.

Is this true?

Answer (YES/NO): NO